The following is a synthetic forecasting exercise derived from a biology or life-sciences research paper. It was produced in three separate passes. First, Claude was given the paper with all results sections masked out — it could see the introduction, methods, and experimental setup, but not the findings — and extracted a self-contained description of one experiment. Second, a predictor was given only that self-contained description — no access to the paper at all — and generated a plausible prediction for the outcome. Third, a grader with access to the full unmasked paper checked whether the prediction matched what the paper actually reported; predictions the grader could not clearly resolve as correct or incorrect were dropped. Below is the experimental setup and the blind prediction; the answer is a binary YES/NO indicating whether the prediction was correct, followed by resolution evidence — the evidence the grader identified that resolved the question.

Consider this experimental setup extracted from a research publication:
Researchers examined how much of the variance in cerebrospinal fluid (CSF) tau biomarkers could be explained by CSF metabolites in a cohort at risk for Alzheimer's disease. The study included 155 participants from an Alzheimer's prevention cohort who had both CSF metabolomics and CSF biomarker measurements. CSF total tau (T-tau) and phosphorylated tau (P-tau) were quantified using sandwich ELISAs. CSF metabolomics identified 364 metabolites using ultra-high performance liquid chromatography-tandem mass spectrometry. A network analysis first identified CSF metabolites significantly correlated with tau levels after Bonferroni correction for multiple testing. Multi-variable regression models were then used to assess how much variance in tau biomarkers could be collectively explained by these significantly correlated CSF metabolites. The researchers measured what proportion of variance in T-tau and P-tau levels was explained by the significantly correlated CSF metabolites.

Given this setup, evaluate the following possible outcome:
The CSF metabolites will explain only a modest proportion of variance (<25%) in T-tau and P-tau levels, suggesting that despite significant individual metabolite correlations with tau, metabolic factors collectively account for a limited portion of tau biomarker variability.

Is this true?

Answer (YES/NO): NO